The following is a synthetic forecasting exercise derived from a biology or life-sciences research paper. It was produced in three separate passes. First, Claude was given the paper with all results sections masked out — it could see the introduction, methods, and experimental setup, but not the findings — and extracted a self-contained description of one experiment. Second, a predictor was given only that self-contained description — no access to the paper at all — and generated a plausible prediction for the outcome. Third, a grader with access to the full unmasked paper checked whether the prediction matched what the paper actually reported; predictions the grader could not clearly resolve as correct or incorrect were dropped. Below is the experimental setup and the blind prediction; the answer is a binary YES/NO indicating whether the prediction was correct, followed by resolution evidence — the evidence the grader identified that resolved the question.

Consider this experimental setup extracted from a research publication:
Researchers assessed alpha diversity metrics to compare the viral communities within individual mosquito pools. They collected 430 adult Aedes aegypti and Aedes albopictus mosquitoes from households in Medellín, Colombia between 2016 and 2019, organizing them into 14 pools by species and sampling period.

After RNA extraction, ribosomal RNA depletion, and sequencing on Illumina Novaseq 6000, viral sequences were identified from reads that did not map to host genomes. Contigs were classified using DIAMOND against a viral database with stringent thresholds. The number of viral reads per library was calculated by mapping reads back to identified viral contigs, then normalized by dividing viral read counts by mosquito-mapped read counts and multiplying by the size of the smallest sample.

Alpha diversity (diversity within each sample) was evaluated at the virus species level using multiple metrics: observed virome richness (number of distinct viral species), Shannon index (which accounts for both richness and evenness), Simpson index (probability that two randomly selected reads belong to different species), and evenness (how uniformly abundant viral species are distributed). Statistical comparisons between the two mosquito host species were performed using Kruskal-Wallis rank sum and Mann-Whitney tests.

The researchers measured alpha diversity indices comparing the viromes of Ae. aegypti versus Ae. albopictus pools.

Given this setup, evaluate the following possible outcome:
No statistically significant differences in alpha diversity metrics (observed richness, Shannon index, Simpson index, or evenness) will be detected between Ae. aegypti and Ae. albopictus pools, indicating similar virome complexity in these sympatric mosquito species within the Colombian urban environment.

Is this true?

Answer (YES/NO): NO